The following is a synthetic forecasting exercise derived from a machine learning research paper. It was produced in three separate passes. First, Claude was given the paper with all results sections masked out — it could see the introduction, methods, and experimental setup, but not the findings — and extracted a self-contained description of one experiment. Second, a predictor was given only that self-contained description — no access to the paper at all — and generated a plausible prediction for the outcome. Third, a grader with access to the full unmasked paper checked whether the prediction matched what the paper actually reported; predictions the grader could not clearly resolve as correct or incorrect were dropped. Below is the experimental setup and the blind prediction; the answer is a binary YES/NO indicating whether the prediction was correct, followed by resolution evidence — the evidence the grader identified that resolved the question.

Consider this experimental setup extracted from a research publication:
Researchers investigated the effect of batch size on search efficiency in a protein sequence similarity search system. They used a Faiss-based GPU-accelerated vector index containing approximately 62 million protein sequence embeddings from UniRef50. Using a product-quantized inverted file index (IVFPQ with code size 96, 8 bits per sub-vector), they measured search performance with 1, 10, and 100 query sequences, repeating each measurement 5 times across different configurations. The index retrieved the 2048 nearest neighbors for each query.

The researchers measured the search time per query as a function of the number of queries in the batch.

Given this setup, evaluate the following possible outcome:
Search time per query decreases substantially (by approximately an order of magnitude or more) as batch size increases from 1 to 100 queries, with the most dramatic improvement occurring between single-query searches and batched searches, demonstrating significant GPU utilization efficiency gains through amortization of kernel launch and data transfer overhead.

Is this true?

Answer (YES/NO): NO